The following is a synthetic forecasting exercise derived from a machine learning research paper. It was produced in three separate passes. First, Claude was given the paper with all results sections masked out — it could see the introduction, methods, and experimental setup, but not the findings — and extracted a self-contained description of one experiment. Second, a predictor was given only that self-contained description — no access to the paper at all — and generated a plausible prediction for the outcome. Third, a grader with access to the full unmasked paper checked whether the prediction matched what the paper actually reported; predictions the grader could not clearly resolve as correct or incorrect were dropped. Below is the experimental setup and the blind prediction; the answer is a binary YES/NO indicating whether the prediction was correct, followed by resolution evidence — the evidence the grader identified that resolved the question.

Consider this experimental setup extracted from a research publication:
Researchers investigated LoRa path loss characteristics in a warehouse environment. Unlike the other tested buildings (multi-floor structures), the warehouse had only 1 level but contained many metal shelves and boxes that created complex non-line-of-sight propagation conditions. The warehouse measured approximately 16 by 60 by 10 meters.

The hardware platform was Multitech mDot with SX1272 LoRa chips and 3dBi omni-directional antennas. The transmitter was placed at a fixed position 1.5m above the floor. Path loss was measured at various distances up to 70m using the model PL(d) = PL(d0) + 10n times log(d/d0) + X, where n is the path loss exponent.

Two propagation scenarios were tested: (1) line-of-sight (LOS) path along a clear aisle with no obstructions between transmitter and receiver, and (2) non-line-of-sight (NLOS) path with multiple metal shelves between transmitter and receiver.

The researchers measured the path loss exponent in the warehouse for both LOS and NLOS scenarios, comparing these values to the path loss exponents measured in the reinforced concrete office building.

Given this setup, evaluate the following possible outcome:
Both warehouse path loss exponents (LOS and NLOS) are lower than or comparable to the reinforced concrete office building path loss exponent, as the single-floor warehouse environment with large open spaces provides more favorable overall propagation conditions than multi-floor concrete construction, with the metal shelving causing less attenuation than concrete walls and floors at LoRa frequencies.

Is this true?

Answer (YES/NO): YES